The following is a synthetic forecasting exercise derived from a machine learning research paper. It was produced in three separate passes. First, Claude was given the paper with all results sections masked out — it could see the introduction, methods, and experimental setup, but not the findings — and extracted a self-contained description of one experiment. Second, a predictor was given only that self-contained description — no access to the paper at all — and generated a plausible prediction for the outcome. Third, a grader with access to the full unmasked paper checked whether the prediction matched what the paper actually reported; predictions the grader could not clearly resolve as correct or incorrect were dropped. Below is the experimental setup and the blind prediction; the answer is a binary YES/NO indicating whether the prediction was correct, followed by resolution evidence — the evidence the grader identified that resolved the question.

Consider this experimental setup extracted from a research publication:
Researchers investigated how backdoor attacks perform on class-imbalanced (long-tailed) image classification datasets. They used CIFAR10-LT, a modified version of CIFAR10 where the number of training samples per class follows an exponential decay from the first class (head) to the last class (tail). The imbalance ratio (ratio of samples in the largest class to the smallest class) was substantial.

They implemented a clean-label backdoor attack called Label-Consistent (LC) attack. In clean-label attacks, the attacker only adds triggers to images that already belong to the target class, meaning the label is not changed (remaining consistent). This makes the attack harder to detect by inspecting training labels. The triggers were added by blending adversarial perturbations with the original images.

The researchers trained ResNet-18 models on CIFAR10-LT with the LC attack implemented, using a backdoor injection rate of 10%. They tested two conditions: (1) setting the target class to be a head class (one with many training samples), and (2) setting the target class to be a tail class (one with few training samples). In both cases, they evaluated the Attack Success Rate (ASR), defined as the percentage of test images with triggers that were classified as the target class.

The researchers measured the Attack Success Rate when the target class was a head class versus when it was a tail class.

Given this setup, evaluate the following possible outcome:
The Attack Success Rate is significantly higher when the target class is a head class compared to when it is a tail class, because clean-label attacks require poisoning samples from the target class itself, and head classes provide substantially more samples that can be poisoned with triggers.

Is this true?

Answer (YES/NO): YES